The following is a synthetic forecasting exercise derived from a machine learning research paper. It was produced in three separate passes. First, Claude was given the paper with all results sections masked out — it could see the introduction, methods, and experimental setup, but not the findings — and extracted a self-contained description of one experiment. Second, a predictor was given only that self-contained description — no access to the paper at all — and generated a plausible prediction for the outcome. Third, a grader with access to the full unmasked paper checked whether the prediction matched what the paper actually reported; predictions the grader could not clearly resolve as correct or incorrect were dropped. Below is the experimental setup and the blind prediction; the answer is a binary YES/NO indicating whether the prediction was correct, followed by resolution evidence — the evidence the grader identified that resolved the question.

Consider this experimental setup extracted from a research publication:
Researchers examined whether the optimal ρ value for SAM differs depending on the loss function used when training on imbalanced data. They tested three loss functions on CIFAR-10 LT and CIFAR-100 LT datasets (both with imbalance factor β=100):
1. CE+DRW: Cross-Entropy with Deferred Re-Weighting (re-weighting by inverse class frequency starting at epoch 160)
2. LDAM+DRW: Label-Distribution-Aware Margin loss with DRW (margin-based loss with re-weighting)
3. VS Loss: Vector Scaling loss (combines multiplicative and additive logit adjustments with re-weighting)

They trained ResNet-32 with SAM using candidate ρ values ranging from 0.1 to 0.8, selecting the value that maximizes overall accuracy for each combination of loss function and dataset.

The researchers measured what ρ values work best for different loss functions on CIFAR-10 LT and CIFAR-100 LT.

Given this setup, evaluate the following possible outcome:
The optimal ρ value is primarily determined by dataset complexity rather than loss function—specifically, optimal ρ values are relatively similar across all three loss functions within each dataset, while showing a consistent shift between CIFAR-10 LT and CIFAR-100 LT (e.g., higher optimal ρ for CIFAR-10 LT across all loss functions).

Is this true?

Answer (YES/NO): NO